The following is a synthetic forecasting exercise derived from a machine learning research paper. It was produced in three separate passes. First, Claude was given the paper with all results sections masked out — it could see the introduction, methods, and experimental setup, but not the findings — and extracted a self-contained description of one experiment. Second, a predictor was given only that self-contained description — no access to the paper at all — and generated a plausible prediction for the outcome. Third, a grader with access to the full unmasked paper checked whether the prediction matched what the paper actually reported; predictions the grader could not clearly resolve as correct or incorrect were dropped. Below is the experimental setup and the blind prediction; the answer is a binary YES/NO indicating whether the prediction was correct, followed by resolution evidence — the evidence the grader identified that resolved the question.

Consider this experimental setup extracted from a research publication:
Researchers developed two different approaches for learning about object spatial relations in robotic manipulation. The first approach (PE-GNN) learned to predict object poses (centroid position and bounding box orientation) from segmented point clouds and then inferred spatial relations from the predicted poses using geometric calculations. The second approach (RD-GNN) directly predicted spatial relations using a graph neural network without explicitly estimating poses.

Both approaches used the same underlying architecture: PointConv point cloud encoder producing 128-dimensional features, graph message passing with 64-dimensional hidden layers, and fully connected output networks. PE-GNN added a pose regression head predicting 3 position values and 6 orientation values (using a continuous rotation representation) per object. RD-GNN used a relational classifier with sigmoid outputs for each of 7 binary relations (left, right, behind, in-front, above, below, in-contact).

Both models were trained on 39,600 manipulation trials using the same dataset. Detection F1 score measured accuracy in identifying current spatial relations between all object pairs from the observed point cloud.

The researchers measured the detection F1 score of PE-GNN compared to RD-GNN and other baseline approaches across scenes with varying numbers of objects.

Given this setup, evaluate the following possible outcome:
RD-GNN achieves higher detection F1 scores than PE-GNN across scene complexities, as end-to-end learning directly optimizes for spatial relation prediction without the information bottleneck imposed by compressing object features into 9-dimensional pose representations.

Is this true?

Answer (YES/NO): YES